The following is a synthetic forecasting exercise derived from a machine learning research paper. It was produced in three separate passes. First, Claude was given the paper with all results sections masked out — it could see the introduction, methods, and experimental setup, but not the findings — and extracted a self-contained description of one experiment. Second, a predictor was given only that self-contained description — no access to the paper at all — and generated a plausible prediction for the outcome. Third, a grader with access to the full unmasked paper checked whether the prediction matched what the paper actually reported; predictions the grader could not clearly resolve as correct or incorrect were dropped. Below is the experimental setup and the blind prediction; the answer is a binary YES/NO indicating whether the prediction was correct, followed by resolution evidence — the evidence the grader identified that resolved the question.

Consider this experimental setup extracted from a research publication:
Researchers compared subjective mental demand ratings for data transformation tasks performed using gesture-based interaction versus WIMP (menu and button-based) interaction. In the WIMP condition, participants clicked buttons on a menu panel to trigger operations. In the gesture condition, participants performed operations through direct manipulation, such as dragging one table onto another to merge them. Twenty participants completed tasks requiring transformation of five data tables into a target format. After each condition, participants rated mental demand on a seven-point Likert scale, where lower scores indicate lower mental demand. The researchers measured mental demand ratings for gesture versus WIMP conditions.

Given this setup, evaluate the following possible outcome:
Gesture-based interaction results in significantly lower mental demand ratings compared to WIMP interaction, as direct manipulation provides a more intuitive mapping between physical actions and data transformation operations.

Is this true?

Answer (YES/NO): NO